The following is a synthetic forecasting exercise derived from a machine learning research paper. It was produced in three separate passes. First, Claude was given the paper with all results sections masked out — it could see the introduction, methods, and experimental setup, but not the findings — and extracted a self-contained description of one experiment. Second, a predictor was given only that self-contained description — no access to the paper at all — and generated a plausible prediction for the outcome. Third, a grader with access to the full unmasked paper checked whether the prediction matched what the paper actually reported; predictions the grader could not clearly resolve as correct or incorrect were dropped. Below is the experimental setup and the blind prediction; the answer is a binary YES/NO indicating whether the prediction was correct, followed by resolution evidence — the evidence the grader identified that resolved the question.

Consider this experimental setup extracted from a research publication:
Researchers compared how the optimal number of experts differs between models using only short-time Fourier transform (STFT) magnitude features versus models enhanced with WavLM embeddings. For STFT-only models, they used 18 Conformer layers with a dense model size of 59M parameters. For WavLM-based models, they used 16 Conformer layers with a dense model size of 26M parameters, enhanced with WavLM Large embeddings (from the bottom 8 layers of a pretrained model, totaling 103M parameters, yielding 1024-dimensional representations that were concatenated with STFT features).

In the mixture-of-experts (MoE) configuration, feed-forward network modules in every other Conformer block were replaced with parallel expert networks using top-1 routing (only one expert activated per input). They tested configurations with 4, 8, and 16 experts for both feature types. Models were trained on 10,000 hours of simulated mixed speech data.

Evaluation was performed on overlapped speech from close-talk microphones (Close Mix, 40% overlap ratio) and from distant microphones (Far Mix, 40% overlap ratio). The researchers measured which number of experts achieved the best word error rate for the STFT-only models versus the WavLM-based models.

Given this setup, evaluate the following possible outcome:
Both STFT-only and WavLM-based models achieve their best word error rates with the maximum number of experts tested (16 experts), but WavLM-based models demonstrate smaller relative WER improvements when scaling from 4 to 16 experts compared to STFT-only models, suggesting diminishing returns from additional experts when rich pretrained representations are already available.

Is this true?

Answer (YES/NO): NO